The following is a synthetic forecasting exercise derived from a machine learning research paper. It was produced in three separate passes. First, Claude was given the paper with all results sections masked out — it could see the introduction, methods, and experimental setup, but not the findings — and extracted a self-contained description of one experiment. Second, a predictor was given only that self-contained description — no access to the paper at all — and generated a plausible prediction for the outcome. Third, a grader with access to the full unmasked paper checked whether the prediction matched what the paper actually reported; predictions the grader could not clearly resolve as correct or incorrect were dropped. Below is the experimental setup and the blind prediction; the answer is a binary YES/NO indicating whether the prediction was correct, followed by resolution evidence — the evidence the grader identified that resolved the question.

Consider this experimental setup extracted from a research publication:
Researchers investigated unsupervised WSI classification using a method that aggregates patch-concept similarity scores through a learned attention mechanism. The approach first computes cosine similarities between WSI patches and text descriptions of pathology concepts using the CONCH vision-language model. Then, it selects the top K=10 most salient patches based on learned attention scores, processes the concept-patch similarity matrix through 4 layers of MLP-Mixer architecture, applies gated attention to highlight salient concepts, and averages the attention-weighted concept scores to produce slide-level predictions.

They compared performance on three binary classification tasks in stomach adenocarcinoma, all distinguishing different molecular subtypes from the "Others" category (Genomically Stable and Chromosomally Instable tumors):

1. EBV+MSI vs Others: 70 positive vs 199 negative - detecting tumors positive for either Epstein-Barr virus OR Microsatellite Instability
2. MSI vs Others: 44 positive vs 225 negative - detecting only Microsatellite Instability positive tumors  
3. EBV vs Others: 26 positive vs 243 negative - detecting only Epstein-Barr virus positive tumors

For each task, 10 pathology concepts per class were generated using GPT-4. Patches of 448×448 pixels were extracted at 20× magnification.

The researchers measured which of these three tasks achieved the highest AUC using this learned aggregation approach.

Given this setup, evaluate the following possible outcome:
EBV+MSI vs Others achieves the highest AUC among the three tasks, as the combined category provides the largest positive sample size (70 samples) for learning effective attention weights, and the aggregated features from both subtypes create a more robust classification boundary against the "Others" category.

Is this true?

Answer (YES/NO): YES